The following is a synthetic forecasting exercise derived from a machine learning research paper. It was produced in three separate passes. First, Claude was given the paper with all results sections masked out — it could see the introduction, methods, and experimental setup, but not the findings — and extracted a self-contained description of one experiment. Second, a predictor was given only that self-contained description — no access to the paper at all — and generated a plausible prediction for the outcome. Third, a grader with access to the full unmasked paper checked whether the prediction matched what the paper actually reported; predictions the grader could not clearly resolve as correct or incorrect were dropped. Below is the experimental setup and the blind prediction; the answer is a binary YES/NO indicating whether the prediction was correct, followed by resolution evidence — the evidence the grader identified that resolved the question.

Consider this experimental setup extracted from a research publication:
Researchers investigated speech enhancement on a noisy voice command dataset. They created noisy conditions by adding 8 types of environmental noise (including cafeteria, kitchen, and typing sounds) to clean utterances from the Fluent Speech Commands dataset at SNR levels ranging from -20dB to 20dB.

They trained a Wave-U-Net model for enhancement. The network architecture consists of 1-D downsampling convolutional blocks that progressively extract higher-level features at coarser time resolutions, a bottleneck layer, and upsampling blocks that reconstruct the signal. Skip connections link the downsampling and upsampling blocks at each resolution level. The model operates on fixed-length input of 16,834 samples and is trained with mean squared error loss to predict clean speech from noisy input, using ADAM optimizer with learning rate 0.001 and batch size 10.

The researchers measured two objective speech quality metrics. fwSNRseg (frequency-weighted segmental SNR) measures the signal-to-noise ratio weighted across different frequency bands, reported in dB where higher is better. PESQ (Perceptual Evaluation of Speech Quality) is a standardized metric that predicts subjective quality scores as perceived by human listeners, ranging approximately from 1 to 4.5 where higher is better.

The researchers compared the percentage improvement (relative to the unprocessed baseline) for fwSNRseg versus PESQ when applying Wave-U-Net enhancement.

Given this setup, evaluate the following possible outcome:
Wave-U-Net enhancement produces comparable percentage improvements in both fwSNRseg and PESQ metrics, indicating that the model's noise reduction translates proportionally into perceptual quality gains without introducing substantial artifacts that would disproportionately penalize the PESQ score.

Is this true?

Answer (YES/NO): NO